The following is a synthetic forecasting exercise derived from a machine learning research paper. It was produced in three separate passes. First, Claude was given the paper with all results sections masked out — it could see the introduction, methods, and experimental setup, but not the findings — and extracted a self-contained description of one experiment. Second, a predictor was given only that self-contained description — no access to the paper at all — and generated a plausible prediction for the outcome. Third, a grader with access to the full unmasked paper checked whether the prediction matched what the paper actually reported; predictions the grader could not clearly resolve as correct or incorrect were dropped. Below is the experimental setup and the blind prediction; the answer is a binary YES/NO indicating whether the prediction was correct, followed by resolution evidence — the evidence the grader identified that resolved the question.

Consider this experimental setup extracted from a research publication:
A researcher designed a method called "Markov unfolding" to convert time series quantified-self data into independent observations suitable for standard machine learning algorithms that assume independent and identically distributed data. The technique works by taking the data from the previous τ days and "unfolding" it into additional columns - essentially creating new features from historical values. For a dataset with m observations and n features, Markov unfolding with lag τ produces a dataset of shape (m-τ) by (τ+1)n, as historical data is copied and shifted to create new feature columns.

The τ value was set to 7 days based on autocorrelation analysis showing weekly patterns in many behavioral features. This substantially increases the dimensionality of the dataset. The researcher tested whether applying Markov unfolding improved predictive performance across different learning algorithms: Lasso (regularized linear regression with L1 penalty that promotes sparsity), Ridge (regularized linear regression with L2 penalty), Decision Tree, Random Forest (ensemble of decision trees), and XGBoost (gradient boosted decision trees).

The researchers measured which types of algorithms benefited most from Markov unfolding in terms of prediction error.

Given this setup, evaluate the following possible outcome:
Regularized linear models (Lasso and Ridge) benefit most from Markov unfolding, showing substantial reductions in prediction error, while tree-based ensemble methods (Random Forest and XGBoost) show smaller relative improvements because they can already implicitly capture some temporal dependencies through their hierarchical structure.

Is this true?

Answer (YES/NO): NO